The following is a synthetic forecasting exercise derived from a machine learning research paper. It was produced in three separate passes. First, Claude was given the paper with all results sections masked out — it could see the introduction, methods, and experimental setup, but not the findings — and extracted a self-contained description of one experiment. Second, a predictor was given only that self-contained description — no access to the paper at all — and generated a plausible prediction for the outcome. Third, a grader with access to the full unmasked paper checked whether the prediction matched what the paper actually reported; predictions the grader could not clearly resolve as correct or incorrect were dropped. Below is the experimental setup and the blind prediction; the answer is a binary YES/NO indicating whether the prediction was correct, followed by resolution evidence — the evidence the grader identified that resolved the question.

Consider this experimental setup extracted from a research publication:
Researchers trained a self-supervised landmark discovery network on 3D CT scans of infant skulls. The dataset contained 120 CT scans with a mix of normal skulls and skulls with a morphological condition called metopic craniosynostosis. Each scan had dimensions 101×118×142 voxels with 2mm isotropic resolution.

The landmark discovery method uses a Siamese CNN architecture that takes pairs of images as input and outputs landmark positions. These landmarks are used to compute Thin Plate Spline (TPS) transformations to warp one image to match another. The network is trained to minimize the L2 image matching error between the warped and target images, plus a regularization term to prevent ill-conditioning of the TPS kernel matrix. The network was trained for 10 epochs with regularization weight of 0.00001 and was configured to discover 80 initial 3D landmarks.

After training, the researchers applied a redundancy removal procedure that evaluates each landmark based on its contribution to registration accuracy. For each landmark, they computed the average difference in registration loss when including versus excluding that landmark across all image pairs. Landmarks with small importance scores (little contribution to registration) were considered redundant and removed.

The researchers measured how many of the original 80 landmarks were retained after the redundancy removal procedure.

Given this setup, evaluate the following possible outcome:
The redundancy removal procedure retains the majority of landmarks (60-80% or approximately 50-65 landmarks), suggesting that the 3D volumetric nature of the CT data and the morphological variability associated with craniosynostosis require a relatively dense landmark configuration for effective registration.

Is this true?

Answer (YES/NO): YES